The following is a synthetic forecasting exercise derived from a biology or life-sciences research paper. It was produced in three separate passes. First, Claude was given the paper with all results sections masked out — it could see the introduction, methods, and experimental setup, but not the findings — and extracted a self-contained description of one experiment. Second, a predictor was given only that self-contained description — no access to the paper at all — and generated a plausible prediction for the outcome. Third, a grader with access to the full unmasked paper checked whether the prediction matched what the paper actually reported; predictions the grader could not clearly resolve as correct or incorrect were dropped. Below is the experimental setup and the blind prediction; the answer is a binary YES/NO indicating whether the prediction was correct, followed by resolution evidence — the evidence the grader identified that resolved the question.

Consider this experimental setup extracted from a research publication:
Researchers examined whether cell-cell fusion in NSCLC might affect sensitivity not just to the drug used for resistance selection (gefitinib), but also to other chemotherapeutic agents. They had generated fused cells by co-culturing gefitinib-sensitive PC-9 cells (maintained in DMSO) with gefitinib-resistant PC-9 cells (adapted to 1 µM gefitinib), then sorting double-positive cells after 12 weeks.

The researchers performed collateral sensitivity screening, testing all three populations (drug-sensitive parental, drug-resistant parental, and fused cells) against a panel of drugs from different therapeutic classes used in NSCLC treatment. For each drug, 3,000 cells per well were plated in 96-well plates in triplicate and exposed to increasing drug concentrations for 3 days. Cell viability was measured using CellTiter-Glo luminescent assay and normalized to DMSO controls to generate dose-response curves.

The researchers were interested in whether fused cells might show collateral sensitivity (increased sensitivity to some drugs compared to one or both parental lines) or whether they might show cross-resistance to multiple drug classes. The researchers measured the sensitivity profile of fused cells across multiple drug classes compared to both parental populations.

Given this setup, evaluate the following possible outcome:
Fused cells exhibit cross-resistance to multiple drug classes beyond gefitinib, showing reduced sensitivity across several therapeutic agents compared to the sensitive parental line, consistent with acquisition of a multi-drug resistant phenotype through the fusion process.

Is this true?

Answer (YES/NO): YES